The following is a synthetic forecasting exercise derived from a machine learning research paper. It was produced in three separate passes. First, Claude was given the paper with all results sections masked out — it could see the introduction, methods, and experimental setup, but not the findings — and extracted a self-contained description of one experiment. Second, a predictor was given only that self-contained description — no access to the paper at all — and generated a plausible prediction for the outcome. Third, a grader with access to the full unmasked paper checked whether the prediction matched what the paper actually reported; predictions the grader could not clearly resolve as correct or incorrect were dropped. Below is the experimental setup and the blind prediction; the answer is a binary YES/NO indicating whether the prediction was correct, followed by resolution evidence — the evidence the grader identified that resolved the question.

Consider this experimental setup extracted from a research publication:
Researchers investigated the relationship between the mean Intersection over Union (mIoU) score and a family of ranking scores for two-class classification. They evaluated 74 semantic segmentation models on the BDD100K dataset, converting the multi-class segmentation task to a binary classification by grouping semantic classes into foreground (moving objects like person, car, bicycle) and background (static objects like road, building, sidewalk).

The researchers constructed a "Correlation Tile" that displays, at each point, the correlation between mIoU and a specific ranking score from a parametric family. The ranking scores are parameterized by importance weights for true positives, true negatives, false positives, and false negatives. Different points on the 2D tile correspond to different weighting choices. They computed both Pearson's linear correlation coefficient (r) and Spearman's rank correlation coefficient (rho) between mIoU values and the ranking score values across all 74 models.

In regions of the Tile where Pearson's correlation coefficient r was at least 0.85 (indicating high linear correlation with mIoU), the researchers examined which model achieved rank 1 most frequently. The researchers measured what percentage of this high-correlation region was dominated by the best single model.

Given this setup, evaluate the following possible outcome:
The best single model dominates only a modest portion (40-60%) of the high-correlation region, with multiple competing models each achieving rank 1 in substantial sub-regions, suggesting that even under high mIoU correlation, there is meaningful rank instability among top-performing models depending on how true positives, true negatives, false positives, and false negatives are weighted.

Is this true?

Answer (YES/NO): NO